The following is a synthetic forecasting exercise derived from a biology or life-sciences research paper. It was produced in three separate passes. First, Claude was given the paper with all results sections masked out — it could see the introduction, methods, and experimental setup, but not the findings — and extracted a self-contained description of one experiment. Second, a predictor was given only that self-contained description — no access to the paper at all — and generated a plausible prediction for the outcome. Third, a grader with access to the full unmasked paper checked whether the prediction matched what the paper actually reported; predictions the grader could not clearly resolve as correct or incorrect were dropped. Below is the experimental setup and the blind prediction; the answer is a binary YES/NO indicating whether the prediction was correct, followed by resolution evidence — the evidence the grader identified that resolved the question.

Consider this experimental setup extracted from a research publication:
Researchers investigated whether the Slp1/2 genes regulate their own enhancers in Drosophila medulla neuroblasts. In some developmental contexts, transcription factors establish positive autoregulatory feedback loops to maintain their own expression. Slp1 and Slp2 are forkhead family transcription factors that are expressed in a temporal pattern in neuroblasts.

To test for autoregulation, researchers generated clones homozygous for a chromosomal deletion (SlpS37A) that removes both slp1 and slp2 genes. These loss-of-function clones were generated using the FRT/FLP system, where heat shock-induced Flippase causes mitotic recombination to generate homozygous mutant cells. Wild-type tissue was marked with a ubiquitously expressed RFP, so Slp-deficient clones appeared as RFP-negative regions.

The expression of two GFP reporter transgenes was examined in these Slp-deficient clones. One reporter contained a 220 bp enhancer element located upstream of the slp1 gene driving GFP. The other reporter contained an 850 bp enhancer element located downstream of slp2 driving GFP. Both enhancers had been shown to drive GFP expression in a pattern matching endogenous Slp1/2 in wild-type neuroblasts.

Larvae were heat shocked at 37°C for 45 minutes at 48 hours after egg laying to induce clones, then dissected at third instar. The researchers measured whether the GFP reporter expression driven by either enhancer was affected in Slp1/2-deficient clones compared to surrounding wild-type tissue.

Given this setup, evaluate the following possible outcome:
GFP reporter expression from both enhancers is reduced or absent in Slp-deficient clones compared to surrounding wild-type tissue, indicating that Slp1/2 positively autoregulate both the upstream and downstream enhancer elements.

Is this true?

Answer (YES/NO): NO